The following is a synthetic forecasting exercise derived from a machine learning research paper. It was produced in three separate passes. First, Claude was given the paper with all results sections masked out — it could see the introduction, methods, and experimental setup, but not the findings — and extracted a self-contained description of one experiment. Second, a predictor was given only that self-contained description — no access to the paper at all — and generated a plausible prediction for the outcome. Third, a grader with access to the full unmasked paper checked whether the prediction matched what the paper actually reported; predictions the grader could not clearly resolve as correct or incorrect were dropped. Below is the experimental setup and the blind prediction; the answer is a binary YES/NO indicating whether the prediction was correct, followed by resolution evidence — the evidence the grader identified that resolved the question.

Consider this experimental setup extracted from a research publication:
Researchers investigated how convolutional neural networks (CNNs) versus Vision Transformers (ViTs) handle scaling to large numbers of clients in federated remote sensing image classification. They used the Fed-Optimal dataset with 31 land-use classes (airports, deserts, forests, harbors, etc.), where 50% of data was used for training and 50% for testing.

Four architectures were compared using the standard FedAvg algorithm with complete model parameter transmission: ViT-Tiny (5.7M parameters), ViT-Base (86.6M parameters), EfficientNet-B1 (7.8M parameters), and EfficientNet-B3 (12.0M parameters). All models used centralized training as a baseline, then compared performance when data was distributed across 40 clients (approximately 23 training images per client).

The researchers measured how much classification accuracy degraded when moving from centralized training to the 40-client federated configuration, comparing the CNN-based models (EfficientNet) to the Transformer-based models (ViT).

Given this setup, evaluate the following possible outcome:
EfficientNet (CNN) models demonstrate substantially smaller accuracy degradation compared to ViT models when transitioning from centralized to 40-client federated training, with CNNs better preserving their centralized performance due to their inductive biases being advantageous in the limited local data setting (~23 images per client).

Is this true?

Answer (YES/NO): NO